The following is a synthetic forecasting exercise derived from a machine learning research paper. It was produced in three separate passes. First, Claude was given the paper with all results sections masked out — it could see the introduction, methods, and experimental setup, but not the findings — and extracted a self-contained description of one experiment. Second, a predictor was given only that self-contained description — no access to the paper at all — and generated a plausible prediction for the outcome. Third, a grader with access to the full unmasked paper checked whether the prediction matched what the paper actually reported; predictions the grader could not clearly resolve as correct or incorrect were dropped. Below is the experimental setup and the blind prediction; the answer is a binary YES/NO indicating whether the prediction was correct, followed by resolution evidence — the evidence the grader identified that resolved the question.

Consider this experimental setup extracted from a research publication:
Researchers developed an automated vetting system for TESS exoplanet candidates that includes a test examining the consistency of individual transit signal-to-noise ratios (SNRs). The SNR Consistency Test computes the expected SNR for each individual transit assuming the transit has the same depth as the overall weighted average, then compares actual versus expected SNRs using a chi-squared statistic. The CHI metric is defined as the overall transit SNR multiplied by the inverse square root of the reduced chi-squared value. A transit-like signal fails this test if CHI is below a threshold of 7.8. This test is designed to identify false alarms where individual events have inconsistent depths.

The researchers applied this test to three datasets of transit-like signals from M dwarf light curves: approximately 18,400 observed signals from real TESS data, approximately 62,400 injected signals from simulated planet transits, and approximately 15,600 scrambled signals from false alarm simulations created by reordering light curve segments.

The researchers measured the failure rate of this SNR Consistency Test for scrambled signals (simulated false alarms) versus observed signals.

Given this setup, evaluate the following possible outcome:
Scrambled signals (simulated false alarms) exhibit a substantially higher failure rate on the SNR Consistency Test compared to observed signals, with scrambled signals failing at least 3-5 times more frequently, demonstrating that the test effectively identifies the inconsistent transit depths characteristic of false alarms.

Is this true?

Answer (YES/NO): NO